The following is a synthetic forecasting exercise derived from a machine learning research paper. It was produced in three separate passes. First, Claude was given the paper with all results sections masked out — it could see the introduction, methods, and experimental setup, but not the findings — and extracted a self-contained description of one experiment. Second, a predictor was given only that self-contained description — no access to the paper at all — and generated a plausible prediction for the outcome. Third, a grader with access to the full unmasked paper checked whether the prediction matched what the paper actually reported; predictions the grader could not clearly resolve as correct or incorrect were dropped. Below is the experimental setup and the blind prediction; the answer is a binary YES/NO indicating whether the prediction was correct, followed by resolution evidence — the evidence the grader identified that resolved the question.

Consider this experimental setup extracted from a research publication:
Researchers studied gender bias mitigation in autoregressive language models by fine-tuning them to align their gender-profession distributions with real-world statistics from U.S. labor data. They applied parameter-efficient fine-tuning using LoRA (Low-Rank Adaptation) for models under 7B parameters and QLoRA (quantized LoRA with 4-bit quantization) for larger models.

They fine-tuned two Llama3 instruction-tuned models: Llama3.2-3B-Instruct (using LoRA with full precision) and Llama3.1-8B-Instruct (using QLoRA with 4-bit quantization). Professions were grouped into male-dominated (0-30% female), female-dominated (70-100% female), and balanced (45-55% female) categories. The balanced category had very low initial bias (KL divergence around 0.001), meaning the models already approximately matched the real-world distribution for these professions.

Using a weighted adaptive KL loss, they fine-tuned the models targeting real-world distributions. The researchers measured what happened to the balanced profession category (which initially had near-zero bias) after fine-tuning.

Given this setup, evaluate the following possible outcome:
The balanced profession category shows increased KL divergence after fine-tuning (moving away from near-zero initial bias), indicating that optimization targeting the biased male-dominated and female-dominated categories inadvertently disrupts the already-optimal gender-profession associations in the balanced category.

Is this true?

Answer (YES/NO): YES